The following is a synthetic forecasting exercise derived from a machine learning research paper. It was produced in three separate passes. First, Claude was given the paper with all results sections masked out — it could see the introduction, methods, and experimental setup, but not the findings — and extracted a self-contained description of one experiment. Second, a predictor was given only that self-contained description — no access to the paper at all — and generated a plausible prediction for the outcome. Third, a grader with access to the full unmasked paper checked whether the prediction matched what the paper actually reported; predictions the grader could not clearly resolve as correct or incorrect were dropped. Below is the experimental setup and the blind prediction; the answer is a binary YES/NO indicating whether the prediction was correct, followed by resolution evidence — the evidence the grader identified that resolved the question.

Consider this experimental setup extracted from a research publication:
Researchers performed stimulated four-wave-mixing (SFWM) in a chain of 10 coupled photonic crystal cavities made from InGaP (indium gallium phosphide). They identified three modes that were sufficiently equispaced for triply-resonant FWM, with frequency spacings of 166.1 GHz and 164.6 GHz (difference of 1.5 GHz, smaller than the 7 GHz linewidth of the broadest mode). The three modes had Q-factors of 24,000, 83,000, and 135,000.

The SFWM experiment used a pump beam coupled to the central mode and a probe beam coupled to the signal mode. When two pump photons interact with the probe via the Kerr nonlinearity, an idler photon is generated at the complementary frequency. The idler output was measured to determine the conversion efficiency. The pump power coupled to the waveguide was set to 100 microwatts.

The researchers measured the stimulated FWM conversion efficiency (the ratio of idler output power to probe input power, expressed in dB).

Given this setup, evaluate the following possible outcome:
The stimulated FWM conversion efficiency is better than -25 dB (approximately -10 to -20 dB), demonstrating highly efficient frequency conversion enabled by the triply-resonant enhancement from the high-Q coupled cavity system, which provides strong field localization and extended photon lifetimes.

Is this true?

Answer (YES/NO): YES